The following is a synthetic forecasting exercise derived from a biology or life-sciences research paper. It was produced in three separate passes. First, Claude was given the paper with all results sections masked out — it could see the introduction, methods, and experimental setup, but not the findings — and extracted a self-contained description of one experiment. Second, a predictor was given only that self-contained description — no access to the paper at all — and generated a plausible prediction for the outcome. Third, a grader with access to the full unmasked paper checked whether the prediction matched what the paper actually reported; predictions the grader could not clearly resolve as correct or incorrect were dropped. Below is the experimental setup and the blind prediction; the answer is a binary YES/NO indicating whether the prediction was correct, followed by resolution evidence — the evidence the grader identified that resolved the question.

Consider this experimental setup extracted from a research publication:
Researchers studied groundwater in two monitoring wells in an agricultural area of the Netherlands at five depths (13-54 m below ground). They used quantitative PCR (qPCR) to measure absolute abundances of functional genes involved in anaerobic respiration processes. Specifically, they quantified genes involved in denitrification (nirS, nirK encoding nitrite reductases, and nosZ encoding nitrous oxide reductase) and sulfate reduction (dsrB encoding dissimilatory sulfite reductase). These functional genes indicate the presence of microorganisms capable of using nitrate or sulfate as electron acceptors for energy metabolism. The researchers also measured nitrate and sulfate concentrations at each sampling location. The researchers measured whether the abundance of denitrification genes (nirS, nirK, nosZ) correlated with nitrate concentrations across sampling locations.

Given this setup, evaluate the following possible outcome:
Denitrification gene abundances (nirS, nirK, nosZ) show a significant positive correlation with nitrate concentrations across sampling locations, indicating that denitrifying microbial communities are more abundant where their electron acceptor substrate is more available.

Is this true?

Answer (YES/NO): YES